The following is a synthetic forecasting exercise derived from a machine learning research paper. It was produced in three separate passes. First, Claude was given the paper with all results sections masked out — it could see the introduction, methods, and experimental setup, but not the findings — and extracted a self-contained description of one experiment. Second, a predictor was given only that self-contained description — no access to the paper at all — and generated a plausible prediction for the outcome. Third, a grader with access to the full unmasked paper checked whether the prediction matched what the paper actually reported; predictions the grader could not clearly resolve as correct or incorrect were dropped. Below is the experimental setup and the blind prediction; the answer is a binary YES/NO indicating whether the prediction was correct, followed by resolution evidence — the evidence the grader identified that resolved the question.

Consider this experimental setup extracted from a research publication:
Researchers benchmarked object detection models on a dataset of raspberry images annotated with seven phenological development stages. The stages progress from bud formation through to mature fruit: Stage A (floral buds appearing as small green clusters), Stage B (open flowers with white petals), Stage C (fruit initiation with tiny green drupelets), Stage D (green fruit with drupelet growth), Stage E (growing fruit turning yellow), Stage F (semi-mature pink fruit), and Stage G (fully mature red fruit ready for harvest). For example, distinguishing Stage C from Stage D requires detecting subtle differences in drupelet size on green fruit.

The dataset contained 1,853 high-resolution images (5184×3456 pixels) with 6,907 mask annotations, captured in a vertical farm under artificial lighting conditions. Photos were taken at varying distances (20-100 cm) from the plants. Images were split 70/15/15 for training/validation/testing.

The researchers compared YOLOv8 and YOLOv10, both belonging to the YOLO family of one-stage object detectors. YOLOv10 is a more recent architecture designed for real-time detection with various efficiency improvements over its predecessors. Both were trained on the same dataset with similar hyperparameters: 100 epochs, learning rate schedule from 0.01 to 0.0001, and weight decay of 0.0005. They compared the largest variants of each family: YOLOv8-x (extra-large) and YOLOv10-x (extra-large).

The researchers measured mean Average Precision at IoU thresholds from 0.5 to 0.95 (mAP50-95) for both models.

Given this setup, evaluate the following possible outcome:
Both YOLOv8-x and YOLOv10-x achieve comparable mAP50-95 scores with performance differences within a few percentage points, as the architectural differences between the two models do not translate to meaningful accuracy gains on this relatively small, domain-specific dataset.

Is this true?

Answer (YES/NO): NO